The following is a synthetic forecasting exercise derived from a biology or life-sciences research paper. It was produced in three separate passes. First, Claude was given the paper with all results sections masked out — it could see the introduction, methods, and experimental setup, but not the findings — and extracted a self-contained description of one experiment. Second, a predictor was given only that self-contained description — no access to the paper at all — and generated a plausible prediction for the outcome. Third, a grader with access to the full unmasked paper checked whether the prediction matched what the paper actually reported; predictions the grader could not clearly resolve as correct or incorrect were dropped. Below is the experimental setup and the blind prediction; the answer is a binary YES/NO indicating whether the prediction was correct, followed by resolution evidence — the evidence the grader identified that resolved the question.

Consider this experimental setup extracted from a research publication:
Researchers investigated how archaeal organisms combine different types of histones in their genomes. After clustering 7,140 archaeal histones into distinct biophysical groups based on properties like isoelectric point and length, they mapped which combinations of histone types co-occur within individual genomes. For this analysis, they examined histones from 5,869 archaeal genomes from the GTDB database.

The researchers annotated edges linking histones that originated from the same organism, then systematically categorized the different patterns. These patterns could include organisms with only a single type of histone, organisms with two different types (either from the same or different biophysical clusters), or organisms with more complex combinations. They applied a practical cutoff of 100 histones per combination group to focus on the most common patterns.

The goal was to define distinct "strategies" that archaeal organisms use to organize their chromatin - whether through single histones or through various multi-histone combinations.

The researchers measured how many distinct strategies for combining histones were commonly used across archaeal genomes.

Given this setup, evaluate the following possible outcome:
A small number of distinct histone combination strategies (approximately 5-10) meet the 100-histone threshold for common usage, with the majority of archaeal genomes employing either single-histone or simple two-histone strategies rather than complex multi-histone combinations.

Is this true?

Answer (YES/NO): YES